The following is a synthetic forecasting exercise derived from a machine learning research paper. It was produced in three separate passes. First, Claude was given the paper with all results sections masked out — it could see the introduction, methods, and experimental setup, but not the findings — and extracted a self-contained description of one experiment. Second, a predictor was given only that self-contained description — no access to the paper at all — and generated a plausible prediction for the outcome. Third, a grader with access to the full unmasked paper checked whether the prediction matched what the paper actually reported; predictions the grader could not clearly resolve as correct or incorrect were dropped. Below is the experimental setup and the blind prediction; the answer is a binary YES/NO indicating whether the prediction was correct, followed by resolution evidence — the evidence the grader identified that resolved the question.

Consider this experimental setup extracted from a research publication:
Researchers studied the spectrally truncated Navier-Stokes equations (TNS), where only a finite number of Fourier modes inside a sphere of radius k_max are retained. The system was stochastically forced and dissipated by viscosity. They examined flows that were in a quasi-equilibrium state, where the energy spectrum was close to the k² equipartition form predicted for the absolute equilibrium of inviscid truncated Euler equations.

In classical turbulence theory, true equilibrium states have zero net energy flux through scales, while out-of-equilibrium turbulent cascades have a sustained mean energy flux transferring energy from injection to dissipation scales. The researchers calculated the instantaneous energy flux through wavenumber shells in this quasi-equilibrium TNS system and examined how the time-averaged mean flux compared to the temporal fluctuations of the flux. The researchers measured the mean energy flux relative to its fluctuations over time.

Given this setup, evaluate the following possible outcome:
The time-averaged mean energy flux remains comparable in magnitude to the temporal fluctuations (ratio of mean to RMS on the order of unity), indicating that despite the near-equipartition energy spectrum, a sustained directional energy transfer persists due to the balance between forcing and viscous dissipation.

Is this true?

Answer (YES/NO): NO